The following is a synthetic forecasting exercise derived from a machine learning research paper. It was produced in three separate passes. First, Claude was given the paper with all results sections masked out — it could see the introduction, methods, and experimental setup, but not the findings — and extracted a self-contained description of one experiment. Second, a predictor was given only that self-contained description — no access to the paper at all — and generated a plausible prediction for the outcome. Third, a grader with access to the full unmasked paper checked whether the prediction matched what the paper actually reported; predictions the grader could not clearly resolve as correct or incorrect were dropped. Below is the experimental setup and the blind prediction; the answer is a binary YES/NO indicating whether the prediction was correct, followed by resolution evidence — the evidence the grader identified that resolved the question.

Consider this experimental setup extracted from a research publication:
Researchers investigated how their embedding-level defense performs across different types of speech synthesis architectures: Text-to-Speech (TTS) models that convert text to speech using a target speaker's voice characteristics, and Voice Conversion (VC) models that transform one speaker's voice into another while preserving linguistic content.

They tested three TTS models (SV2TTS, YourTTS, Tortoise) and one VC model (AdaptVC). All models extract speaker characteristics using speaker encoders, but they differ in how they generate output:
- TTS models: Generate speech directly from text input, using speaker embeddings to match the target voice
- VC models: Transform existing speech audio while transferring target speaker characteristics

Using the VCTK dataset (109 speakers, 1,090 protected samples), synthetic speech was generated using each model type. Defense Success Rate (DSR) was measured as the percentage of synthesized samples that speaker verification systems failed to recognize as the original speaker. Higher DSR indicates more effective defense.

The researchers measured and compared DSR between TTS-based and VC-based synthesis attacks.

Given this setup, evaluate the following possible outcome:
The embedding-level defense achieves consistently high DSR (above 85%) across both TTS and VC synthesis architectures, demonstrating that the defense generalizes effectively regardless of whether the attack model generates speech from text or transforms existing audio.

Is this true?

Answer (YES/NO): NO